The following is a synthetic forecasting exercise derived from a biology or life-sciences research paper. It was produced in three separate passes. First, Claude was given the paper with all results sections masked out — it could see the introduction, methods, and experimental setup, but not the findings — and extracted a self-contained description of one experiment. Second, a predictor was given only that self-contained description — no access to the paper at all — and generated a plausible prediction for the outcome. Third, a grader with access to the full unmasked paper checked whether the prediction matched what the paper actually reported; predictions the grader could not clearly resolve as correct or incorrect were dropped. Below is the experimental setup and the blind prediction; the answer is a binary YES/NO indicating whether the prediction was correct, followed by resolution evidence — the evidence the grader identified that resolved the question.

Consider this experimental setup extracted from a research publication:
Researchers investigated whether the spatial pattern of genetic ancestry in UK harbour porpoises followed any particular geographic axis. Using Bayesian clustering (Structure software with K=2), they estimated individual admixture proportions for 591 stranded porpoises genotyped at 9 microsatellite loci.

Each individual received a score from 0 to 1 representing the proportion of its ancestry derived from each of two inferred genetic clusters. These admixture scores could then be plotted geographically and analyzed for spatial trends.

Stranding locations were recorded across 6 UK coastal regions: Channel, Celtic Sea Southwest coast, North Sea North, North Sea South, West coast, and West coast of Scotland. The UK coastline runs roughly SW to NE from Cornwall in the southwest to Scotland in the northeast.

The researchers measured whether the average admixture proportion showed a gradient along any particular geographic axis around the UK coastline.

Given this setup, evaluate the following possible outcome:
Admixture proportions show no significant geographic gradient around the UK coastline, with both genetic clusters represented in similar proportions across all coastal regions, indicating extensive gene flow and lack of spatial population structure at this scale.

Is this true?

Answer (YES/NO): NO